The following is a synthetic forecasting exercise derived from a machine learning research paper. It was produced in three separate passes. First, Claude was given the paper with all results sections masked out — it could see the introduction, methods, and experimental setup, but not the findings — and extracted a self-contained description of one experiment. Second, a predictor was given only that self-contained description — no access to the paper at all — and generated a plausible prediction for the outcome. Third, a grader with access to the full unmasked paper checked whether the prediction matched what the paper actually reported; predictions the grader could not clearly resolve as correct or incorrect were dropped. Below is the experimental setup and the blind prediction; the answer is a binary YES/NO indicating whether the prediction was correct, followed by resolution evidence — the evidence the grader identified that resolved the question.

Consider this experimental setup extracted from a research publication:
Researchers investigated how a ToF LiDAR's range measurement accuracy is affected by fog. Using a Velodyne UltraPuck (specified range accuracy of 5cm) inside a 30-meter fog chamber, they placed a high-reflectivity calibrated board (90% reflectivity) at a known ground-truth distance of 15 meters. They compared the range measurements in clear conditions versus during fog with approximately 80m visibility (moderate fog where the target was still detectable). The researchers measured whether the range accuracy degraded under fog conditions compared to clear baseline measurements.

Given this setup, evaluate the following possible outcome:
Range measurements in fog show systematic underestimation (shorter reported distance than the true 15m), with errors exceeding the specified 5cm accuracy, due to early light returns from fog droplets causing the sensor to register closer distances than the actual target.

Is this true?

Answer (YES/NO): NO